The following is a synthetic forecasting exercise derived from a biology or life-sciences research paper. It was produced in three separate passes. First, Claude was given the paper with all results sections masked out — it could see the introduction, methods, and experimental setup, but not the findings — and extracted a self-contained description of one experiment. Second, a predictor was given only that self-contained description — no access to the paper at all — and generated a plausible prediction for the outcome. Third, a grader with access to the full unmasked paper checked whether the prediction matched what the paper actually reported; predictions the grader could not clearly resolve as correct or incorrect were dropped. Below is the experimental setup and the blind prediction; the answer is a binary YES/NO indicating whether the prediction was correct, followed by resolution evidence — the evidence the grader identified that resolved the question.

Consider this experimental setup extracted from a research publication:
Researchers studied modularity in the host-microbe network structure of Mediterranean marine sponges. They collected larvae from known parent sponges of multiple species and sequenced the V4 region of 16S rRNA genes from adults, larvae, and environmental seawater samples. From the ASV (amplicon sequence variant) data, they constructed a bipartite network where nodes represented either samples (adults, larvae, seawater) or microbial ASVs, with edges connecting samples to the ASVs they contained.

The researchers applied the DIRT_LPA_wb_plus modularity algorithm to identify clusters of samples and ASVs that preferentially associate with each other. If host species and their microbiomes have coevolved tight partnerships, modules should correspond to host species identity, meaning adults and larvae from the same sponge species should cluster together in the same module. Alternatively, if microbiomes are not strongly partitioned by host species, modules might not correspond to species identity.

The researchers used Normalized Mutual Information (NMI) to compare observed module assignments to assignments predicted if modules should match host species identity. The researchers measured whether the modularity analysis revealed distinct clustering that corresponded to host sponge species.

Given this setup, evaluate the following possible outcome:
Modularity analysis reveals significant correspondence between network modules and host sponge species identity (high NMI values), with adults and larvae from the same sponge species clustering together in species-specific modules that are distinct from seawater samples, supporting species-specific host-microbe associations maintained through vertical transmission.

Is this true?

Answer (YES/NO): NO